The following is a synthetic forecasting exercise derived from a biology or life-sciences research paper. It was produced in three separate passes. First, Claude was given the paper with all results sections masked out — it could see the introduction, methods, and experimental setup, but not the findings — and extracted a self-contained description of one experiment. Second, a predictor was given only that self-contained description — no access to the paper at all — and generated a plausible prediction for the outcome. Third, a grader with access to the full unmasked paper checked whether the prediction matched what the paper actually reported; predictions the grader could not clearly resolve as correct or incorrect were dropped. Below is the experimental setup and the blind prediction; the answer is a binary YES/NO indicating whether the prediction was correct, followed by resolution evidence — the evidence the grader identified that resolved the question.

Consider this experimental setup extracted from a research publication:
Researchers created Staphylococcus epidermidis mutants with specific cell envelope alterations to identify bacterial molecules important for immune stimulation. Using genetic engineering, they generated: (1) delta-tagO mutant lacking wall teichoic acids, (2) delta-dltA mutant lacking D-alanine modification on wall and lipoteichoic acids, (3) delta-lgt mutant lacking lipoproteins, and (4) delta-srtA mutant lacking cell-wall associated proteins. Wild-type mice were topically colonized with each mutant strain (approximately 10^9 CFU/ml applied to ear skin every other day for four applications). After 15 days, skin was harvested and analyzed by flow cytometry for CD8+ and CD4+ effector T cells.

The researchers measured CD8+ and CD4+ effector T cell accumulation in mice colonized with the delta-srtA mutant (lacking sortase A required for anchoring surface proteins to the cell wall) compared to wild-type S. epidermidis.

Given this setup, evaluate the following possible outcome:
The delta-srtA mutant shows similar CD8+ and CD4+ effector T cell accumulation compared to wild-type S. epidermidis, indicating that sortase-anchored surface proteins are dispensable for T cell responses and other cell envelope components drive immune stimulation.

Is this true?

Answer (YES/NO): YES